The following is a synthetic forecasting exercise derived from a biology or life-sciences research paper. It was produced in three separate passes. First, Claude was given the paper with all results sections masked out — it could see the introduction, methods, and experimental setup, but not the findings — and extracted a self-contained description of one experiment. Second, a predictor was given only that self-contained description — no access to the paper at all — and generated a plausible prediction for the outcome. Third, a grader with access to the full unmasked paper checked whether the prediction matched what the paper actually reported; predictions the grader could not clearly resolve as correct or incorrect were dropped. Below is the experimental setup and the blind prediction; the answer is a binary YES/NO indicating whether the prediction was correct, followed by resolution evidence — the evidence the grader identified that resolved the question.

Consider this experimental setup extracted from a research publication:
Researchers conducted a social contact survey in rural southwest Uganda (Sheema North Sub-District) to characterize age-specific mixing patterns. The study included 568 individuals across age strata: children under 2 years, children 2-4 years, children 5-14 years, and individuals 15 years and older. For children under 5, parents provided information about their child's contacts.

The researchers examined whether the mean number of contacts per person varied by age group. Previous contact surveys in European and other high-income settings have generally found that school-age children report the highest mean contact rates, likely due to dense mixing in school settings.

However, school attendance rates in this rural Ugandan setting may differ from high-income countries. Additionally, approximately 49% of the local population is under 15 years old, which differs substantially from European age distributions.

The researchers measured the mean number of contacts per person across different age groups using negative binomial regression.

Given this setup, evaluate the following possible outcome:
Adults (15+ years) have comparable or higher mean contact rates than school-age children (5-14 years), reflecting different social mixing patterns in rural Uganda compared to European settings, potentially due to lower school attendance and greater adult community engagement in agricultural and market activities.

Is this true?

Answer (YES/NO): NO